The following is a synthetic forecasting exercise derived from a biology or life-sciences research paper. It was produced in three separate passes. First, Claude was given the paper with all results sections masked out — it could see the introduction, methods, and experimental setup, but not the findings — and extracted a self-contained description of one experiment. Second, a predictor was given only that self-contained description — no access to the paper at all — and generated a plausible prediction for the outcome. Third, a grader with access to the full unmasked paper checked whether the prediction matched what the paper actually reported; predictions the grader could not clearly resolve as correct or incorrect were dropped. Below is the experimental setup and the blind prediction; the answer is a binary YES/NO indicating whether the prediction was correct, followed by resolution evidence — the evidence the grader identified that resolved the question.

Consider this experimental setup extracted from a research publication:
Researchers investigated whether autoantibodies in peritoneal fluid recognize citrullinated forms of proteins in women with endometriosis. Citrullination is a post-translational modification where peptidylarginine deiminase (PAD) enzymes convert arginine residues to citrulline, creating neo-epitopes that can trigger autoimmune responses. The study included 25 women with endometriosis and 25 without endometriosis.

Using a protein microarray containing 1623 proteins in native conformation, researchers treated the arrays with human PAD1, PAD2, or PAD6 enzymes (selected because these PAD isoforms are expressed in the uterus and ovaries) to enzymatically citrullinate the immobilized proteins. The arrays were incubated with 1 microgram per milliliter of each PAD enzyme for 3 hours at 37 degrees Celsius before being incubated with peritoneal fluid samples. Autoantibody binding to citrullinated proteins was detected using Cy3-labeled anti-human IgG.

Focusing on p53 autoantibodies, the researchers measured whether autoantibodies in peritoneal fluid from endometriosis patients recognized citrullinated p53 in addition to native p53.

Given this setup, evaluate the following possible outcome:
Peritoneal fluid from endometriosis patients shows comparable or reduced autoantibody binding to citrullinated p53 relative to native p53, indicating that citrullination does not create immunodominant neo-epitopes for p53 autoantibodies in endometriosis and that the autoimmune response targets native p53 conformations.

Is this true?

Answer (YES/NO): NO